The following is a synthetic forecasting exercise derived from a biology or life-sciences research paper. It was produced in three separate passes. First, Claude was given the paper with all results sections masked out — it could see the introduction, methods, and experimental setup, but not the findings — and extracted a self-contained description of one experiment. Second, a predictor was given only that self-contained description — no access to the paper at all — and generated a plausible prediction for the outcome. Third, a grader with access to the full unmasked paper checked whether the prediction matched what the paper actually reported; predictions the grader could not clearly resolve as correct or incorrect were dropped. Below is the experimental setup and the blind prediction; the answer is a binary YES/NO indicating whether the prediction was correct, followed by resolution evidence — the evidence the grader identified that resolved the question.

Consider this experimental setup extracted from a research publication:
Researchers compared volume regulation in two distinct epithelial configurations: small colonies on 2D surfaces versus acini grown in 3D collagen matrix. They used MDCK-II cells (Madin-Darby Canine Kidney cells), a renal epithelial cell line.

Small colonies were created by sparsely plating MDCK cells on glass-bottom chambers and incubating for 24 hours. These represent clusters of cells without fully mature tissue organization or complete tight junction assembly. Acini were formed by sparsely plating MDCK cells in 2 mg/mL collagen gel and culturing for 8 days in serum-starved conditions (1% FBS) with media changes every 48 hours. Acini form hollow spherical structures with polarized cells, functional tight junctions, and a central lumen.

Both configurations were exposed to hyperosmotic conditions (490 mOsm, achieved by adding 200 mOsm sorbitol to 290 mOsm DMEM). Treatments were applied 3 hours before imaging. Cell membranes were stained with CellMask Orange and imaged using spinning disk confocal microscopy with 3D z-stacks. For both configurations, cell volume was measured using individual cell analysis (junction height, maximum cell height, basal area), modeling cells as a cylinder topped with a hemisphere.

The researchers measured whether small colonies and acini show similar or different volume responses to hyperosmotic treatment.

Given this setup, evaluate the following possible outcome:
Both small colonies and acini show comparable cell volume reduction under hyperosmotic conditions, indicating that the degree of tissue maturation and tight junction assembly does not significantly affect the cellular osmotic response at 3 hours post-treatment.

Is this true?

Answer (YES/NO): NO